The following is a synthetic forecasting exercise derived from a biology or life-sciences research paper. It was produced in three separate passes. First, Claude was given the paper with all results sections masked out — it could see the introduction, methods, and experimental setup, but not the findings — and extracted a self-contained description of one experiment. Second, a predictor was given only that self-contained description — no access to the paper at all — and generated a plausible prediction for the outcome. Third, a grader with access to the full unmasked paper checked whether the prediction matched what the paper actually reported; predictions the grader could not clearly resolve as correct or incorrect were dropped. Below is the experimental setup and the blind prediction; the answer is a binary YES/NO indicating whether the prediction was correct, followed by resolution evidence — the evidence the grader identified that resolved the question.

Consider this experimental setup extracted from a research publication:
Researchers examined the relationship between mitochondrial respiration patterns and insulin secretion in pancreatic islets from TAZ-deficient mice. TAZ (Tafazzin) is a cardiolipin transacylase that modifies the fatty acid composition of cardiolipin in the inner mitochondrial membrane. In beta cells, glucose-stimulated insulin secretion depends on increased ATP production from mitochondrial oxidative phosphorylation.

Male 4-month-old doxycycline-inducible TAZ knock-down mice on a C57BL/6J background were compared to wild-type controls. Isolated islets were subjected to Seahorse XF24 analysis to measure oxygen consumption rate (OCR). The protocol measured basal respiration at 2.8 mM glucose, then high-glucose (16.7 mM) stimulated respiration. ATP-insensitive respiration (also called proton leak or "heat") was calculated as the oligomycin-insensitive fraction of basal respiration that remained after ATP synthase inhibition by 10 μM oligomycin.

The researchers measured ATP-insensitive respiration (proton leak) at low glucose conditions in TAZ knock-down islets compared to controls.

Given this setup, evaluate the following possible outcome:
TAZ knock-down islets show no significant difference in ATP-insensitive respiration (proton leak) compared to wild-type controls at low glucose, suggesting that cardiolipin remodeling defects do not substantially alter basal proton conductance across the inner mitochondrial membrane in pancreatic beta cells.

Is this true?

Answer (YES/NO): NO